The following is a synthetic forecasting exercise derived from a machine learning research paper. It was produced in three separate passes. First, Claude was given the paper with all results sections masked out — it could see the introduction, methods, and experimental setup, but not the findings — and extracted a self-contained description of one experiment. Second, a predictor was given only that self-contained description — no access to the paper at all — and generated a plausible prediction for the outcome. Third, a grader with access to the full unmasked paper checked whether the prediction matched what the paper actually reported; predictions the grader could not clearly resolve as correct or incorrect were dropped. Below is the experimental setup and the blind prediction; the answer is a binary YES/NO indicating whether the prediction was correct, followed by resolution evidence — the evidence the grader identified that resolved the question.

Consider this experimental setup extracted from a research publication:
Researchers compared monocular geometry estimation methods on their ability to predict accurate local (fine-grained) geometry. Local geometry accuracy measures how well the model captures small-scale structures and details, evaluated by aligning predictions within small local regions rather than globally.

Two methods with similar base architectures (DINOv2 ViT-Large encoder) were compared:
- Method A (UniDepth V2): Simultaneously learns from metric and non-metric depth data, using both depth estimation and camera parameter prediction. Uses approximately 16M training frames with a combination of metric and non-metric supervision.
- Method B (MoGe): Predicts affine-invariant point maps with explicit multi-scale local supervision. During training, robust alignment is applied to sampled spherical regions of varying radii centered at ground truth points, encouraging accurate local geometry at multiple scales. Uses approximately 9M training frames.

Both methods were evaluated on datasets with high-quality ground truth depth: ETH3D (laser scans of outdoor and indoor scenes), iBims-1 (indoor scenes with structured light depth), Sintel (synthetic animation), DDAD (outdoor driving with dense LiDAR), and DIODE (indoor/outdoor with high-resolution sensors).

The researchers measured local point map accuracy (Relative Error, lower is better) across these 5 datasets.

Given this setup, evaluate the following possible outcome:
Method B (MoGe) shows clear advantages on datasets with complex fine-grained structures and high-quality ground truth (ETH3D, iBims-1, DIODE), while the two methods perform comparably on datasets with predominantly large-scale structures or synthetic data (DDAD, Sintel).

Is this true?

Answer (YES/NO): NO